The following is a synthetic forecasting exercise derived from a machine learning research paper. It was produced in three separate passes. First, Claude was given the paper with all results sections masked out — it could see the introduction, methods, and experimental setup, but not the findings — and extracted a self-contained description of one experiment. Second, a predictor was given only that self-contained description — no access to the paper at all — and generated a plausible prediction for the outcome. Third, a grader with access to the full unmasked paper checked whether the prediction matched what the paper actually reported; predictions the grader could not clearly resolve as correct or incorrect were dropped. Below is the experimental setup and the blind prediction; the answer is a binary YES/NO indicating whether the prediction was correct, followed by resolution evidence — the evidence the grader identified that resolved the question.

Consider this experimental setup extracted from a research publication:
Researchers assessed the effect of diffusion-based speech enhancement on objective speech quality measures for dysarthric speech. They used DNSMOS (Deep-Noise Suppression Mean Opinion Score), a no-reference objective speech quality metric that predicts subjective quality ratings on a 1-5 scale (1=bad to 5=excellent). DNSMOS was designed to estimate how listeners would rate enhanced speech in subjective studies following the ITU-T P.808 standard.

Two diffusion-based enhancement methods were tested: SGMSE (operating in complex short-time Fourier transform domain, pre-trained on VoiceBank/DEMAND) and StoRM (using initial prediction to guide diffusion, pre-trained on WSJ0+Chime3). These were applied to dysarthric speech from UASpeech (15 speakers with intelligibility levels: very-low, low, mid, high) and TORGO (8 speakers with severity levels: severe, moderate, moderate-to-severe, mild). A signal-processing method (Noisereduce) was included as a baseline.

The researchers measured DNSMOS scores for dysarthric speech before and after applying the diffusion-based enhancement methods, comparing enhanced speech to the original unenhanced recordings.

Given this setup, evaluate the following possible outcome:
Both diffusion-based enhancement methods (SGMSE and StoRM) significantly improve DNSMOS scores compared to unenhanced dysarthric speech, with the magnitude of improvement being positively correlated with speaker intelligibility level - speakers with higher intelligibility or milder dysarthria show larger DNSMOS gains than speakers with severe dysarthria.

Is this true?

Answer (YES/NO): NO